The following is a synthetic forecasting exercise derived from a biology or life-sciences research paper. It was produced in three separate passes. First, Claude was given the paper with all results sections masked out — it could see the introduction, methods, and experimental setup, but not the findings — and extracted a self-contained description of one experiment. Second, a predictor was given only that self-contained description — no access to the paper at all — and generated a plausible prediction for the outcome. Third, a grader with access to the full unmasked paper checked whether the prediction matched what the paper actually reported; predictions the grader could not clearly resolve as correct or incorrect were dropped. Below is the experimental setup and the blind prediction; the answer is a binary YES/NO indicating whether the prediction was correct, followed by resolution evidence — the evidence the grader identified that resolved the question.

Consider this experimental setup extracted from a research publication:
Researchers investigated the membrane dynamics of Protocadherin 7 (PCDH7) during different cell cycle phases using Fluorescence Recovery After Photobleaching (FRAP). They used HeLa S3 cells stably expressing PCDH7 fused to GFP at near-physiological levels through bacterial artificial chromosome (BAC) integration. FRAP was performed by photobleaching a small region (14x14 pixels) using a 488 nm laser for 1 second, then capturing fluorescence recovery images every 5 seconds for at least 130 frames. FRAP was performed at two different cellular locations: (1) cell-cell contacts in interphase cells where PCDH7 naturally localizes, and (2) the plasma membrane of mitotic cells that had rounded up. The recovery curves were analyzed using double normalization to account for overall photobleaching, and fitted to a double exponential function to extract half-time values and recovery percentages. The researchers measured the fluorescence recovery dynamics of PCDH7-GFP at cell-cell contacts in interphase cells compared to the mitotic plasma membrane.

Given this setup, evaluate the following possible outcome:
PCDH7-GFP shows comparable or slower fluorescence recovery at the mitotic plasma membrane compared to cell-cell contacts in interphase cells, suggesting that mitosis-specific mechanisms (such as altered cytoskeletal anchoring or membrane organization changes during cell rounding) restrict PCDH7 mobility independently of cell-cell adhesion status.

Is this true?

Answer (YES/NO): NO